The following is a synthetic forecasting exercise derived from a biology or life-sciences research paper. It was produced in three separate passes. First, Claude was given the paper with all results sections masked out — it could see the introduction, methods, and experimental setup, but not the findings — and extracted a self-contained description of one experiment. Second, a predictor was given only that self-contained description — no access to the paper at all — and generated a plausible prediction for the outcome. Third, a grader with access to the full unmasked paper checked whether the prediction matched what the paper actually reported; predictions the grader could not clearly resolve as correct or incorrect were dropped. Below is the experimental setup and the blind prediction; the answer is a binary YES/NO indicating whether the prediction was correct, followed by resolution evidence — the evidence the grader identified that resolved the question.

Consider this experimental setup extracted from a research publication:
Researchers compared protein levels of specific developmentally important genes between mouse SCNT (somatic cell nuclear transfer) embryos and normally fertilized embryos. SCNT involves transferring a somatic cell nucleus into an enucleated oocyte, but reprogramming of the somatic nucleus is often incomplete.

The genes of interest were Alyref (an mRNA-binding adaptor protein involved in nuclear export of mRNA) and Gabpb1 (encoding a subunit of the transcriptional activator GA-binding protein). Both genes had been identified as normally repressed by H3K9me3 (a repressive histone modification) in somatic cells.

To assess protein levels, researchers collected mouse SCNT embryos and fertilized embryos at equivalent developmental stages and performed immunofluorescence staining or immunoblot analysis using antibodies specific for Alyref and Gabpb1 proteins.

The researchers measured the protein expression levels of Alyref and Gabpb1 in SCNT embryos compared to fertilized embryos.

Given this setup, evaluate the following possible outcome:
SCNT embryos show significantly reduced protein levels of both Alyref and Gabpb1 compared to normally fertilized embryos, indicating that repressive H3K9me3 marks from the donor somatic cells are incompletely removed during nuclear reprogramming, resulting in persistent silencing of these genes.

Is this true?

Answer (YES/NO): YES